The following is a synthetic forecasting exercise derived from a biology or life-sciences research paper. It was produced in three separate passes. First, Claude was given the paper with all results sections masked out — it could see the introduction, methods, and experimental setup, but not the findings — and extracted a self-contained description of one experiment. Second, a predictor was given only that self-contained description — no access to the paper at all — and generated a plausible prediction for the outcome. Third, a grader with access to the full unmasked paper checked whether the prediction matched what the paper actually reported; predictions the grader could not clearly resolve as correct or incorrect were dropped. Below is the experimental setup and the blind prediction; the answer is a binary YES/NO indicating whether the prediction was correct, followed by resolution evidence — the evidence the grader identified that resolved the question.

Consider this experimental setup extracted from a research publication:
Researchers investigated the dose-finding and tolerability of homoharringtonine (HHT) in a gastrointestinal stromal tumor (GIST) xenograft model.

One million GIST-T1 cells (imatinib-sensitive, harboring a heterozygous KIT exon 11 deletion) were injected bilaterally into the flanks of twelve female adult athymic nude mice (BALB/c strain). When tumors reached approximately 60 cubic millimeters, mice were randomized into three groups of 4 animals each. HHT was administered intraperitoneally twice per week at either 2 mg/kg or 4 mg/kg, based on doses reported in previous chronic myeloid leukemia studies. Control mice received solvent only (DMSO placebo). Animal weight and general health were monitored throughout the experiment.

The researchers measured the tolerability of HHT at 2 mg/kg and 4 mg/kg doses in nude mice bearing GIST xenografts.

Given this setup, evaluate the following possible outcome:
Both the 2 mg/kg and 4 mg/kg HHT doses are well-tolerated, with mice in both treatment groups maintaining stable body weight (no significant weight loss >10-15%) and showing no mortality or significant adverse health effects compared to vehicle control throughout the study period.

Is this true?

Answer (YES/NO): NO